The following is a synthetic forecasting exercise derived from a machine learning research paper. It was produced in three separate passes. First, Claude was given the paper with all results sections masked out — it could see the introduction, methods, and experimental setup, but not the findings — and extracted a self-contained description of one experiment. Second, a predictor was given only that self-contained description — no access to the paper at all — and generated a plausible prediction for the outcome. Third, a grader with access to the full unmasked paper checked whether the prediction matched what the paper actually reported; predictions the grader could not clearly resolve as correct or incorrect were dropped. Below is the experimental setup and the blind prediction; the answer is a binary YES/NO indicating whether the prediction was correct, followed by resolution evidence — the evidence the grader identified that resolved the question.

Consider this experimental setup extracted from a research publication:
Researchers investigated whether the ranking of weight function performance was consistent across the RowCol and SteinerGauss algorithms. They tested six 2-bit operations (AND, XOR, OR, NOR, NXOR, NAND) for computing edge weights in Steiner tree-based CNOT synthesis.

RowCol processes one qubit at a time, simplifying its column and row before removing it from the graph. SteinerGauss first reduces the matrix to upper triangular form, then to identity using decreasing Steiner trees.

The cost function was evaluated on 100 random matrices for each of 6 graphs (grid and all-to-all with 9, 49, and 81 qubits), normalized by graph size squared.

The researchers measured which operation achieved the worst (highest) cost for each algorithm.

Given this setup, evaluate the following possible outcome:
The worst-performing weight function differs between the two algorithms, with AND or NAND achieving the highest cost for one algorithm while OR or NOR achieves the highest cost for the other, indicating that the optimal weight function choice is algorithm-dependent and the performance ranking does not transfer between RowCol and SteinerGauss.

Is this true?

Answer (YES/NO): NO